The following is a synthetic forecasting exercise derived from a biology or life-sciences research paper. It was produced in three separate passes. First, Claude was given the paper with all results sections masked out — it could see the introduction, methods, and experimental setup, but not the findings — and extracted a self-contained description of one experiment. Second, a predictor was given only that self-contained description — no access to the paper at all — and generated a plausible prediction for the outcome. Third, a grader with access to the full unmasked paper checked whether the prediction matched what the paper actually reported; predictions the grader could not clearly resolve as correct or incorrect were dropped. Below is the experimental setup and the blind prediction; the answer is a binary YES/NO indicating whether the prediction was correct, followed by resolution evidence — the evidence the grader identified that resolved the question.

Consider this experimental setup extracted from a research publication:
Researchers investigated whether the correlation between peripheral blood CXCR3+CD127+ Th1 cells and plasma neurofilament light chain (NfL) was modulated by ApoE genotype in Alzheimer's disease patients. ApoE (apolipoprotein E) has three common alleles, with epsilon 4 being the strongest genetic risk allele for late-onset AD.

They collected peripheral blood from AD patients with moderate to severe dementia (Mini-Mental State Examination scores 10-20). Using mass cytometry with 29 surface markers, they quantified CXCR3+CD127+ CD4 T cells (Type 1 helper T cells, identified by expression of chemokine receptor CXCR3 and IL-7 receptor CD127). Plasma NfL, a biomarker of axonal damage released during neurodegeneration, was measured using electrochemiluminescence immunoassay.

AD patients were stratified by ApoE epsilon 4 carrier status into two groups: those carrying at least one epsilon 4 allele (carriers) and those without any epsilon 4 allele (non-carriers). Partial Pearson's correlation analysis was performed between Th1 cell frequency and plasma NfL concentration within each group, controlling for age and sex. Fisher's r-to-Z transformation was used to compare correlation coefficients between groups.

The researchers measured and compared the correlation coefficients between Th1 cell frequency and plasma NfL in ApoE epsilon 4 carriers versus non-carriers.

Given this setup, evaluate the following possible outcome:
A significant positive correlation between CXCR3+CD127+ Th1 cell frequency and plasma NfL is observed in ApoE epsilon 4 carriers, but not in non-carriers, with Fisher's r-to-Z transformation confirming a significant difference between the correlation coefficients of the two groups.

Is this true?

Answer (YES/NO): NO